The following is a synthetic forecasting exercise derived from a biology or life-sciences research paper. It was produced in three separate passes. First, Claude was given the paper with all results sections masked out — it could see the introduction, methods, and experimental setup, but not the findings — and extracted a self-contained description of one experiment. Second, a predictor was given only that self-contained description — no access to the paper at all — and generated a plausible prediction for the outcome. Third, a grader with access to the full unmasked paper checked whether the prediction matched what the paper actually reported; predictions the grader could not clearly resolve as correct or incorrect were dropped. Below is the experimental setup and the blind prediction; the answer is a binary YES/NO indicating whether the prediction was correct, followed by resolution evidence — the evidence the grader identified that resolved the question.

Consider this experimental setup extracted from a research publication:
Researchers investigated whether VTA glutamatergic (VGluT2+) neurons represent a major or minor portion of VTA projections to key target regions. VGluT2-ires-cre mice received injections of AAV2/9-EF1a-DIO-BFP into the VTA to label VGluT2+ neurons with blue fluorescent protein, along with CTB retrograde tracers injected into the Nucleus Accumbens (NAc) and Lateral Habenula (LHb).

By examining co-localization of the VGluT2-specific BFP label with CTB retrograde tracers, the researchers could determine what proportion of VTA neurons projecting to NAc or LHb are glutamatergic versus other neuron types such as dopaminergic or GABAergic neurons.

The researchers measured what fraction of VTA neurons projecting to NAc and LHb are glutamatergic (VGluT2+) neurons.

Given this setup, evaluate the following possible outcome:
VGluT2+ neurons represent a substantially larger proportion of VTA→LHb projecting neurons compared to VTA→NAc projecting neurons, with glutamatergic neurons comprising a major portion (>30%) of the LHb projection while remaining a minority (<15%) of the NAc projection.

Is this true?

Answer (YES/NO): NO